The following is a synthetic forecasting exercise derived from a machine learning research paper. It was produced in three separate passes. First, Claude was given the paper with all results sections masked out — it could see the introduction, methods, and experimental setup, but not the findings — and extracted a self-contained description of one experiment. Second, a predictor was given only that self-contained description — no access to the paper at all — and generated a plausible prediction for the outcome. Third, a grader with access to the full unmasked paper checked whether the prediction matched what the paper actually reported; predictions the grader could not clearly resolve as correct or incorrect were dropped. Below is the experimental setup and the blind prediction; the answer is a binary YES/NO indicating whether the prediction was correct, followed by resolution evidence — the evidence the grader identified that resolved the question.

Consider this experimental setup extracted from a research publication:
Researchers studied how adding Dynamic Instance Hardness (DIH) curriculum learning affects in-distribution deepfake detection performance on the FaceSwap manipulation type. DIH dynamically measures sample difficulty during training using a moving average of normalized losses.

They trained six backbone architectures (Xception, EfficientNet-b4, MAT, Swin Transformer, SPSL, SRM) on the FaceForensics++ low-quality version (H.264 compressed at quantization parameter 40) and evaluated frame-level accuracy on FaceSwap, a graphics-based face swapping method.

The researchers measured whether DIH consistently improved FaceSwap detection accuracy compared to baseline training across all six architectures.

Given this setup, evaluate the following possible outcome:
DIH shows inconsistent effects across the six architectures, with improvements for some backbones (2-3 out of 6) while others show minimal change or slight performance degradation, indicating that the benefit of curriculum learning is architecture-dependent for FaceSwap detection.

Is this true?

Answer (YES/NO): NO